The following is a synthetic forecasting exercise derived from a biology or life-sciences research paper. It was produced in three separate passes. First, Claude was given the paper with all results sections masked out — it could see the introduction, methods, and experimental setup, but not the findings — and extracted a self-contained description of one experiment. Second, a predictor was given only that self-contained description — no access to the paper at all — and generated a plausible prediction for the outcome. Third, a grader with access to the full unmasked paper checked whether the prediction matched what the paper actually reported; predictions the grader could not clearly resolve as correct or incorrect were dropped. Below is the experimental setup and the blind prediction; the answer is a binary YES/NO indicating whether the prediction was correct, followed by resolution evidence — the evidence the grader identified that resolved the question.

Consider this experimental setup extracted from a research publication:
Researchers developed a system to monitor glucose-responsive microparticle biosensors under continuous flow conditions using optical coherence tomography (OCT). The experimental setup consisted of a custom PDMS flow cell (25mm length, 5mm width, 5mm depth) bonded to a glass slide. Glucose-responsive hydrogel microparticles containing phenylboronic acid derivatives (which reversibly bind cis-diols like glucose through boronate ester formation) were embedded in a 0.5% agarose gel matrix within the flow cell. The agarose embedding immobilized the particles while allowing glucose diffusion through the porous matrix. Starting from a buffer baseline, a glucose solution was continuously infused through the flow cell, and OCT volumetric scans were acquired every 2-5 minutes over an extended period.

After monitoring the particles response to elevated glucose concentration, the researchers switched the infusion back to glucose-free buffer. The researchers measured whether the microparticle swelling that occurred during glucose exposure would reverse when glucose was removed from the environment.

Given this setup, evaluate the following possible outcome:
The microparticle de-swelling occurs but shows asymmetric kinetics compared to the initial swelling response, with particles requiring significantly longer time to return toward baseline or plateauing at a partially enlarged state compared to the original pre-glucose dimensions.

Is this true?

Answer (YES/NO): NO